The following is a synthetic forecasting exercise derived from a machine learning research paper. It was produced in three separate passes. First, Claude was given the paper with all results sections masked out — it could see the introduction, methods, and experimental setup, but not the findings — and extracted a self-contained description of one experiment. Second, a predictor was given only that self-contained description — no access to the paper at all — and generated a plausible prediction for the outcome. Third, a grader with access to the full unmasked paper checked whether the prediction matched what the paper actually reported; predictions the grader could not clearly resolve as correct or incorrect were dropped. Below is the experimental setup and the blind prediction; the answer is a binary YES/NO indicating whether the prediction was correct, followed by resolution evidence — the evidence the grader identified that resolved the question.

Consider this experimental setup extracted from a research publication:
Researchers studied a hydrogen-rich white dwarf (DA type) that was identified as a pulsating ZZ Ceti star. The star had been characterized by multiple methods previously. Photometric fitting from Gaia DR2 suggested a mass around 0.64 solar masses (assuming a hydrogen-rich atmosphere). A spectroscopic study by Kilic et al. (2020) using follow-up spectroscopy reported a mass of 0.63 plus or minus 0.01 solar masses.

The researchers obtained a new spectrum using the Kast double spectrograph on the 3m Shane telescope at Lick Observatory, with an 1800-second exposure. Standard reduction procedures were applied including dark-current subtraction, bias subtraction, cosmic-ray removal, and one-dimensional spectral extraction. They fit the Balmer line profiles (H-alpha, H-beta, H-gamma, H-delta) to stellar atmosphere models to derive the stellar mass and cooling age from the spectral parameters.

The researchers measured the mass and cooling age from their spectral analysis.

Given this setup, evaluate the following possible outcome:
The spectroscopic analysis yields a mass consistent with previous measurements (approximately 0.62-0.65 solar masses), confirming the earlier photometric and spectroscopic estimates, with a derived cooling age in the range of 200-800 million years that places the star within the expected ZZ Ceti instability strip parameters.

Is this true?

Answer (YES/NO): NO